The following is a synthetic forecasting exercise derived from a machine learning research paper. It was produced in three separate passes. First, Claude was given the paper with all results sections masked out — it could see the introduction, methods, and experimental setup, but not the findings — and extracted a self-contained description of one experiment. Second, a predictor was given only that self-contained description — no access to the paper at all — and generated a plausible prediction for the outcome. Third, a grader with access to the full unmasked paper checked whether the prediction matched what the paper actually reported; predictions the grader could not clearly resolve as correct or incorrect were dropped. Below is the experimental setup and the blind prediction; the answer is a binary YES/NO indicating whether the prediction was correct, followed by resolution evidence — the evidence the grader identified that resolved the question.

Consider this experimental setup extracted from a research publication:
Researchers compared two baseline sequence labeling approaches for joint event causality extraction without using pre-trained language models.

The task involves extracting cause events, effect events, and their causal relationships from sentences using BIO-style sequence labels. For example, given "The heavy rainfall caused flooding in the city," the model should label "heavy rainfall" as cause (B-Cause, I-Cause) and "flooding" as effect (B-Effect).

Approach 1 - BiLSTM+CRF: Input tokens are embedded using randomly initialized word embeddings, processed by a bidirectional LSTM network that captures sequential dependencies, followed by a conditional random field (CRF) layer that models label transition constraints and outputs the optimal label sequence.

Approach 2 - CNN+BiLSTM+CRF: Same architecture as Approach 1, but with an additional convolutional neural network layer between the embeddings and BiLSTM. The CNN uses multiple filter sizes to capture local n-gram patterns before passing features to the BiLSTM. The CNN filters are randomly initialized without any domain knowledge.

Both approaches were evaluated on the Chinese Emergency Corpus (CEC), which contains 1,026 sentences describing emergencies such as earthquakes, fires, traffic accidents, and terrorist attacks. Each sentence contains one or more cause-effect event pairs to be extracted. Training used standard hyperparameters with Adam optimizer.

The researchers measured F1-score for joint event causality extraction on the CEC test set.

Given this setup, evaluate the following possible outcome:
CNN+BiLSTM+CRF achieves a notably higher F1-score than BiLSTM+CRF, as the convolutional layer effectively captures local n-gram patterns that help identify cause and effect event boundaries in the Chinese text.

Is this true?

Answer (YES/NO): YES